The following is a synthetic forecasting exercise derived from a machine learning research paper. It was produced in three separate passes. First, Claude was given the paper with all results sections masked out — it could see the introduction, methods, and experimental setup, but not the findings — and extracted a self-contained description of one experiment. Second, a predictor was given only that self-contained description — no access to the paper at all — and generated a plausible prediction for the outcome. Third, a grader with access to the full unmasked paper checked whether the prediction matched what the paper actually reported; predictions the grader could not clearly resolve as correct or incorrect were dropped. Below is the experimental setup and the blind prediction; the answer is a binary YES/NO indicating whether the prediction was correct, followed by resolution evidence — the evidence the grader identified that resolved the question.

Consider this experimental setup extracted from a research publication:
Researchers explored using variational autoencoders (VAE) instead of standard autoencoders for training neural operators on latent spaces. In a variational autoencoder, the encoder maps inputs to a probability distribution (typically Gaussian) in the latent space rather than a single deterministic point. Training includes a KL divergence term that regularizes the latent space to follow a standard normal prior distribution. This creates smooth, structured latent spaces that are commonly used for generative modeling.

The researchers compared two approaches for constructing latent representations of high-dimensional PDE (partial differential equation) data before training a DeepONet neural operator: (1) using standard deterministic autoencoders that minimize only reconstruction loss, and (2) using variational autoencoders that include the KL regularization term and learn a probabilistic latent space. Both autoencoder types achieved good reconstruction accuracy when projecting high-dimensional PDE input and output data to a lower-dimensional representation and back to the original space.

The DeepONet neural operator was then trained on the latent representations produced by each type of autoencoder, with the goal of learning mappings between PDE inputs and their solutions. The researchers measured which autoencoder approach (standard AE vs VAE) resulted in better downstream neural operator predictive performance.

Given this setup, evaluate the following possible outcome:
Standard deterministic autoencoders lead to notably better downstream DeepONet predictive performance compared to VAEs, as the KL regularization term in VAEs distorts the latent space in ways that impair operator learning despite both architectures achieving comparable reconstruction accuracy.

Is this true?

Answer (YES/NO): YES